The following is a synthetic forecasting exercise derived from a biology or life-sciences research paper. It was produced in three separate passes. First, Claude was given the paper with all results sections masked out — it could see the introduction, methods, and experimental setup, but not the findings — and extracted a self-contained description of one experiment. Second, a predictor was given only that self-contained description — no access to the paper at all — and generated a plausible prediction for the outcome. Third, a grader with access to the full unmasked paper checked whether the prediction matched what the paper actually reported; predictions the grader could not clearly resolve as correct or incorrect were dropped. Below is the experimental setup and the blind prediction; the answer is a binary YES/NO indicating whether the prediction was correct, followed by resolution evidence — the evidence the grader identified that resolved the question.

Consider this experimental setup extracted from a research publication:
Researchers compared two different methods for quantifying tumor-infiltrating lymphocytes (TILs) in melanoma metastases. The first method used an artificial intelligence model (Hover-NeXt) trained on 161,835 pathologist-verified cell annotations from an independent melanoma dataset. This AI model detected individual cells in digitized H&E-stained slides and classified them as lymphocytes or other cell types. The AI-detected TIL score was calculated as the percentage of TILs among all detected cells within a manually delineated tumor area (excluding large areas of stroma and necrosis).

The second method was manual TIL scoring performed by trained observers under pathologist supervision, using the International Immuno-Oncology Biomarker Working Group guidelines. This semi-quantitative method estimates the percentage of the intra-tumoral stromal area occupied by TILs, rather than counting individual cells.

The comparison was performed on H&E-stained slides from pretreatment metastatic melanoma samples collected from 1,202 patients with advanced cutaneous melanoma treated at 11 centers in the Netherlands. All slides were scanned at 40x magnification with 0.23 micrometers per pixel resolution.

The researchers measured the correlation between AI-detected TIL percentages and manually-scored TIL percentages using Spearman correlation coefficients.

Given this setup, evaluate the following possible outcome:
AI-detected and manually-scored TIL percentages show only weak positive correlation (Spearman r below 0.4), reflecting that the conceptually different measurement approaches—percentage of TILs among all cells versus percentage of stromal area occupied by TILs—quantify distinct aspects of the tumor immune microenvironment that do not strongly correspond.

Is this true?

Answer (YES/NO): NO